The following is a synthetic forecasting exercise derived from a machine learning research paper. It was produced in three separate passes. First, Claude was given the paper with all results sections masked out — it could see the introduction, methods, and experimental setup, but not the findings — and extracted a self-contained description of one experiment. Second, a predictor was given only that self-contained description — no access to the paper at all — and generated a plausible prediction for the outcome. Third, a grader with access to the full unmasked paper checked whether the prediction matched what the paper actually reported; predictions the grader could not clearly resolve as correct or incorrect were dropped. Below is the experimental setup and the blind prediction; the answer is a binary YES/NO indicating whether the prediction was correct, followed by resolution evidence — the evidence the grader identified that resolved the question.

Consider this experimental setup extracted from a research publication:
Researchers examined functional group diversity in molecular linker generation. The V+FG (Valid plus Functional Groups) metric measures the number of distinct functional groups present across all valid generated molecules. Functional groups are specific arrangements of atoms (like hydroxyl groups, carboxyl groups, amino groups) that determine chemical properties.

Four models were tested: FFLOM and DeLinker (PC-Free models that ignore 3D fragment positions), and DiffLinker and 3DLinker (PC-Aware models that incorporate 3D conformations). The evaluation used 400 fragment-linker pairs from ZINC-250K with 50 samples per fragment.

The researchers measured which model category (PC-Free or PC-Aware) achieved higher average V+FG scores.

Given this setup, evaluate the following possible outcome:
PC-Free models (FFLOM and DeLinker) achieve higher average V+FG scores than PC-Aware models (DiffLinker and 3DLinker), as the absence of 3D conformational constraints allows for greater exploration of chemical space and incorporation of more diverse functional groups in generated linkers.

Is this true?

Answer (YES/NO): YES